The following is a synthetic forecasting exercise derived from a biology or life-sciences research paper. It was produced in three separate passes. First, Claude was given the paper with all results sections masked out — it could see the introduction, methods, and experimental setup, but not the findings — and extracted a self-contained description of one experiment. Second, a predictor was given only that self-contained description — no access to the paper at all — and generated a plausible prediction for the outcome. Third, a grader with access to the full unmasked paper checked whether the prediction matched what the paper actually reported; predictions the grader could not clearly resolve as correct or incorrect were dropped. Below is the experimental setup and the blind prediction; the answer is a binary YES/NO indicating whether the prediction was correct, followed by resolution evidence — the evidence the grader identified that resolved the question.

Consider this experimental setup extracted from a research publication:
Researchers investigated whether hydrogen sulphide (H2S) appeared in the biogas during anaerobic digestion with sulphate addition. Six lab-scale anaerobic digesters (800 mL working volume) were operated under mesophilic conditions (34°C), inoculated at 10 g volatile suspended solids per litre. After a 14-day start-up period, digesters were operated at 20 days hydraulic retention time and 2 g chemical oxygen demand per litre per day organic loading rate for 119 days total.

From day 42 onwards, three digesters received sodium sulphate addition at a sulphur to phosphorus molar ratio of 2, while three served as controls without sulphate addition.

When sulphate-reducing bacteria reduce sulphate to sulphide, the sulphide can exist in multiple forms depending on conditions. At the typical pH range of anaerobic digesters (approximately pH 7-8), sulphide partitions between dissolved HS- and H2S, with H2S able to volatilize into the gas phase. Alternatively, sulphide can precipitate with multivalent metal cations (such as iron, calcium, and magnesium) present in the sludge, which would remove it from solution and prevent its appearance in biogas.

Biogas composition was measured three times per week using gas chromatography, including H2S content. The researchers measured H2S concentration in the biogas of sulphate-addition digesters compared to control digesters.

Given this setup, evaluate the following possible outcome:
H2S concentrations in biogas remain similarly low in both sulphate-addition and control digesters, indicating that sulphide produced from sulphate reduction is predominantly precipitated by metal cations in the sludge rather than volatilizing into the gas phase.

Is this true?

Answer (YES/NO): NO